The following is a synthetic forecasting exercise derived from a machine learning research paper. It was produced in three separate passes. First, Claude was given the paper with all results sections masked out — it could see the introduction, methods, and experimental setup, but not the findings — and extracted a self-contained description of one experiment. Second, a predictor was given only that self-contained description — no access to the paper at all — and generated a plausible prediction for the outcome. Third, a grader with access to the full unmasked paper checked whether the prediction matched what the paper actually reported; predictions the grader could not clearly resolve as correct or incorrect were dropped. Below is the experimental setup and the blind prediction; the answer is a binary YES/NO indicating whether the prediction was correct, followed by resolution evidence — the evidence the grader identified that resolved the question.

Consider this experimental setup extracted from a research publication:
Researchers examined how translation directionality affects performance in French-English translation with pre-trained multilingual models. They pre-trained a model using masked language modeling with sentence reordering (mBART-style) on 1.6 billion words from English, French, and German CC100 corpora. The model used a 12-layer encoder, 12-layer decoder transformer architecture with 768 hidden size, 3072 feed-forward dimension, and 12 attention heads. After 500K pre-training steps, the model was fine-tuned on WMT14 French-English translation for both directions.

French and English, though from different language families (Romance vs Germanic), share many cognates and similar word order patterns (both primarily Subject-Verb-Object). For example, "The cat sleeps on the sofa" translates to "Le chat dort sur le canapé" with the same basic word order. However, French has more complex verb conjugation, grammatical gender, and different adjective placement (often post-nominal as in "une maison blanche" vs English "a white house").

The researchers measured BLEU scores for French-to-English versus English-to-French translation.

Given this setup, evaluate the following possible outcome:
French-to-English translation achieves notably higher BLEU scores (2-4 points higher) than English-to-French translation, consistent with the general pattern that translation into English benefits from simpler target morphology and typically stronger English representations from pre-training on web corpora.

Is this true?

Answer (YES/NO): NO